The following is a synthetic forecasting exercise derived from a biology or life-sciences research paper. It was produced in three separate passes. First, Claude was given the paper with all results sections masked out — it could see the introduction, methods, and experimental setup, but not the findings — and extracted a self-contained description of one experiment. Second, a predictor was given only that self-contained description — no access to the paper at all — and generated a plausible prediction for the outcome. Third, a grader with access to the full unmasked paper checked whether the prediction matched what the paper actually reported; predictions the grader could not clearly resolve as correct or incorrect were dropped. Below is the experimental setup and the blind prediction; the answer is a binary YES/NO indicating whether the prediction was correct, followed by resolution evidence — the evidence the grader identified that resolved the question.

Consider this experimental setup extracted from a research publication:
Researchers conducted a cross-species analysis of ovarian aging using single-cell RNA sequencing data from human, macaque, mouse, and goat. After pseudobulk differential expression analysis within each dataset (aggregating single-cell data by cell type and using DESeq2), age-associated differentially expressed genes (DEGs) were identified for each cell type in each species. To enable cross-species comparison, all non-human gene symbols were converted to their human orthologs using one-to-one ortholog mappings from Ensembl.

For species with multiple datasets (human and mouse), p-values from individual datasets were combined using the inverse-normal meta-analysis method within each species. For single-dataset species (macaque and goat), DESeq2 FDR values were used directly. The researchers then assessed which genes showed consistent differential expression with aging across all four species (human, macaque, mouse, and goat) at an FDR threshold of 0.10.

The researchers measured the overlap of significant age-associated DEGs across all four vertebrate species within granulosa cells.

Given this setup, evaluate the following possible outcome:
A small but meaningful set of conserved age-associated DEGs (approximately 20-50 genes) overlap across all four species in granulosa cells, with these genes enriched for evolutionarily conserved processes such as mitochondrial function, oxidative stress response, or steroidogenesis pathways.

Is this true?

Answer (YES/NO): NO